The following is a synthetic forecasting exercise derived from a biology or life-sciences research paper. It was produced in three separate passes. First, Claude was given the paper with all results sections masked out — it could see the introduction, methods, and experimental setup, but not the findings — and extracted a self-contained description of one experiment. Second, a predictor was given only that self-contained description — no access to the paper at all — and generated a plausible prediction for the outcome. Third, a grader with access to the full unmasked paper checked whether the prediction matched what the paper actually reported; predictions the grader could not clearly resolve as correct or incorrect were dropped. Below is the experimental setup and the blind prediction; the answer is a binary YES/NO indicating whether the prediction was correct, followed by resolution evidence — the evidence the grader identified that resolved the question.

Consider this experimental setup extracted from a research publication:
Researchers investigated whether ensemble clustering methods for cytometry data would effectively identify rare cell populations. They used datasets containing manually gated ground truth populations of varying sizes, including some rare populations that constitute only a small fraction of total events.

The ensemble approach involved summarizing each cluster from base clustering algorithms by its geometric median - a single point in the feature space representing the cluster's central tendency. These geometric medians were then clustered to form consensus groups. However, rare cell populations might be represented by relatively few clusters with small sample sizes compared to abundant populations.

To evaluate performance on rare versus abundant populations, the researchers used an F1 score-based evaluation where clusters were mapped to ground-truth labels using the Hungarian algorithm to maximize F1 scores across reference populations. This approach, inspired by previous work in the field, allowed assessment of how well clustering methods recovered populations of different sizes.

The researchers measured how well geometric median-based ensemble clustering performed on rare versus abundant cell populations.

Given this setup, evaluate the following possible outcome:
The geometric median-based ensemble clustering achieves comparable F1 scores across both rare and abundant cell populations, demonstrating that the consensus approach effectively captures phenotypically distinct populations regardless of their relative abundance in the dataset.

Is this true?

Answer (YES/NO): NO